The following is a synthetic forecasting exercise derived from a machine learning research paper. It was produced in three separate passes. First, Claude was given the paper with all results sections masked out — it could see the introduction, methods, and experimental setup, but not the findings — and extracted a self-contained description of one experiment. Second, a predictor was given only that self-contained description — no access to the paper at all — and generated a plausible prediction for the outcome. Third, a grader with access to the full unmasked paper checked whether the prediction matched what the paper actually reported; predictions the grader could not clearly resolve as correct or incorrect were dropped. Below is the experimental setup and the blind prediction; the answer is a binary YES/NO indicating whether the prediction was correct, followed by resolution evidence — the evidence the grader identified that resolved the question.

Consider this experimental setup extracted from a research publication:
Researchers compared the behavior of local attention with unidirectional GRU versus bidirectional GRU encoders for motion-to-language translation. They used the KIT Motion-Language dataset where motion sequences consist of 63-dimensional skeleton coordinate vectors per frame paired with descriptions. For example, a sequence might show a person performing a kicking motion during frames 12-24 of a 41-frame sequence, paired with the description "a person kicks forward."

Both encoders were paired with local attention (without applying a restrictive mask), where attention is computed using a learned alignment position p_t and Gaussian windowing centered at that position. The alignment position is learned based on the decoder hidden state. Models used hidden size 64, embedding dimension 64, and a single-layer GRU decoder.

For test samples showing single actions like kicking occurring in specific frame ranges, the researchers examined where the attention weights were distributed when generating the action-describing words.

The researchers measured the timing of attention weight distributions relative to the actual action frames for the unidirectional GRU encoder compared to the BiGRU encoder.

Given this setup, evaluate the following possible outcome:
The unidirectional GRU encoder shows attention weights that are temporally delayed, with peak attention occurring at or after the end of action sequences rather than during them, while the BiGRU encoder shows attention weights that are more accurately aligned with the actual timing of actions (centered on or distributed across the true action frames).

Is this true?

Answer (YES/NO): YES